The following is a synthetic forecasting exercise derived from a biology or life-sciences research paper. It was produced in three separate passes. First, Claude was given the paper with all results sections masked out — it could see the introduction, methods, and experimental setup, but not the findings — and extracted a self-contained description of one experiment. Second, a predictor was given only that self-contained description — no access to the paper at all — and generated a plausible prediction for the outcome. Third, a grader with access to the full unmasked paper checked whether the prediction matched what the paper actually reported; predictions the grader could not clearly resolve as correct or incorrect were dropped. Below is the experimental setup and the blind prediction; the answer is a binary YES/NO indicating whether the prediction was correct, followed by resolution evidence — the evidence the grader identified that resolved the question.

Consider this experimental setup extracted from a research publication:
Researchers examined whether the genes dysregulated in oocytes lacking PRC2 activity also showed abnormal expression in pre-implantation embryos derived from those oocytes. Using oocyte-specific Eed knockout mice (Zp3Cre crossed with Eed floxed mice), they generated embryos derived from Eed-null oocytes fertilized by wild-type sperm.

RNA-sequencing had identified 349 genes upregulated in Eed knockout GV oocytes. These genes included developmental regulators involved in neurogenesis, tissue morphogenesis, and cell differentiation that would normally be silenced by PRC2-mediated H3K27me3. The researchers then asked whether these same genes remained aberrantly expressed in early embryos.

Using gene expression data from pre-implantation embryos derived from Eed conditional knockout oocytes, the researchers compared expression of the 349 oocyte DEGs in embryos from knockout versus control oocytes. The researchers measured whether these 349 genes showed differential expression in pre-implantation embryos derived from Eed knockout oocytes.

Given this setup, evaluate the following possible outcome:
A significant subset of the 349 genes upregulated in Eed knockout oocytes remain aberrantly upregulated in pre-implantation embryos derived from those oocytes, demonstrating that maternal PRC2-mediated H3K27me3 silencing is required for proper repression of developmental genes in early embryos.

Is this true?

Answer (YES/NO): NO